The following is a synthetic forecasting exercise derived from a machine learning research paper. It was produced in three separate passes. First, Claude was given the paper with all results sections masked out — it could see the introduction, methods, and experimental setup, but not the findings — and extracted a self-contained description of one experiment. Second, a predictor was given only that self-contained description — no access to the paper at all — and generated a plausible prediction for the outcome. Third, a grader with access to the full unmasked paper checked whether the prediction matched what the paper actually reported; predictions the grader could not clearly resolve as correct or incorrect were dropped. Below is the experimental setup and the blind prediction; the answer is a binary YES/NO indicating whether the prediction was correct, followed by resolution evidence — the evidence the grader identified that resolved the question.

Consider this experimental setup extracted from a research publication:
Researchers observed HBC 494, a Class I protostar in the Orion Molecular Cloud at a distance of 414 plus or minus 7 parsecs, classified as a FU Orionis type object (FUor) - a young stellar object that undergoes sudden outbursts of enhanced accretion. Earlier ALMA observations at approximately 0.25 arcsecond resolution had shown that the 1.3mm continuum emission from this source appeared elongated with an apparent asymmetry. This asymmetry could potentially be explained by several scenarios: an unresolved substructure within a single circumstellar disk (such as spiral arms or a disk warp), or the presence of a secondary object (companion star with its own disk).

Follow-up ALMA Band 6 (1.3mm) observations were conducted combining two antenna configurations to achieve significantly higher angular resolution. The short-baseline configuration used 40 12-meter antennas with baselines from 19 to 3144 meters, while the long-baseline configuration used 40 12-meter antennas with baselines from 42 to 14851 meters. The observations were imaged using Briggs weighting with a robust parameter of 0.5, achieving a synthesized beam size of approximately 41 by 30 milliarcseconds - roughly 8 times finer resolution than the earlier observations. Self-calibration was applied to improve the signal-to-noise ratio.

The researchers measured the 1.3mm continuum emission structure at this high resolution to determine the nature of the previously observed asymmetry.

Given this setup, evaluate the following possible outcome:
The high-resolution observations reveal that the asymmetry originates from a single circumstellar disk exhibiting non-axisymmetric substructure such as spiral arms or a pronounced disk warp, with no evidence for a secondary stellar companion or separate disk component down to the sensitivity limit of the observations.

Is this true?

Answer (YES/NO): NO